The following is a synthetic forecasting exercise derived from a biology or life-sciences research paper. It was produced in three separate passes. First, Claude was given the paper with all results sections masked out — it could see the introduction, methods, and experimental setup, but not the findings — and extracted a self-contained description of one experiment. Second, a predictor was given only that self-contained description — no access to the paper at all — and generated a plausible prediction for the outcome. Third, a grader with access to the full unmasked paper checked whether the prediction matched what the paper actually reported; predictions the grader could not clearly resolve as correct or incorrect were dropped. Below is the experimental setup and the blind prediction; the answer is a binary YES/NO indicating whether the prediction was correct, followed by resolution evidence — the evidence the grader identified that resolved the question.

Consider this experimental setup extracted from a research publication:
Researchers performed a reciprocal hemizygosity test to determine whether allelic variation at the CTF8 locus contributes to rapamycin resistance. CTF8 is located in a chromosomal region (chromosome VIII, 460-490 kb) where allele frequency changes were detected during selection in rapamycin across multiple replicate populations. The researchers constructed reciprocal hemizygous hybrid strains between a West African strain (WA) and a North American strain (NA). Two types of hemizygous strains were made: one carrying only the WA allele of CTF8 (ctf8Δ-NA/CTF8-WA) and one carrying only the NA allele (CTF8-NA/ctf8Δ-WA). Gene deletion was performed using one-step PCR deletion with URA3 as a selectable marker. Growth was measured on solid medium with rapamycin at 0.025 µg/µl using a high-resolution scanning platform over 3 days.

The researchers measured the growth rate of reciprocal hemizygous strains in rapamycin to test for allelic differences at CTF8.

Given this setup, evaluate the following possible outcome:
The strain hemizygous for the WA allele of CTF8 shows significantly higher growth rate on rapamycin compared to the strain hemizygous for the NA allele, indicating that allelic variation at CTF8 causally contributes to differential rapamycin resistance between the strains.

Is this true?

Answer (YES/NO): NO